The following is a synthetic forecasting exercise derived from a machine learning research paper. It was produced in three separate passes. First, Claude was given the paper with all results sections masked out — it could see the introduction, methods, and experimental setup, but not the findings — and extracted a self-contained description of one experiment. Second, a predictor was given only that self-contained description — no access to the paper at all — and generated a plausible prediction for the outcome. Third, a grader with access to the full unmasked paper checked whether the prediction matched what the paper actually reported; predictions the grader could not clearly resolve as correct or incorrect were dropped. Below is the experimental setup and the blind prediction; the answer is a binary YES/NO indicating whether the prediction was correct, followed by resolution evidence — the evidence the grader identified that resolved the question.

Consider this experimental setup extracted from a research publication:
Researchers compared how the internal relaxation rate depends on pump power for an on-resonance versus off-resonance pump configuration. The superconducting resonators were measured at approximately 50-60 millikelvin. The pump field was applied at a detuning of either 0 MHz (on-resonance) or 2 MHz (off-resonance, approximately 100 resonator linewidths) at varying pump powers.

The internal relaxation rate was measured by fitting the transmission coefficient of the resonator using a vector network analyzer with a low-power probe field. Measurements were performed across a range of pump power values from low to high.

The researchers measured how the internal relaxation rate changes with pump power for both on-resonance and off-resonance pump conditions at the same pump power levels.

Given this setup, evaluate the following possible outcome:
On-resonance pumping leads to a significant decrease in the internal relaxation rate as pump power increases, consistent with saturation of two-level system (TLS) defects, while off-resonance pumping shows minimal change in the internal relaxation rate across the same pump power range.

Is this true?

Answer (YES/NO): NO